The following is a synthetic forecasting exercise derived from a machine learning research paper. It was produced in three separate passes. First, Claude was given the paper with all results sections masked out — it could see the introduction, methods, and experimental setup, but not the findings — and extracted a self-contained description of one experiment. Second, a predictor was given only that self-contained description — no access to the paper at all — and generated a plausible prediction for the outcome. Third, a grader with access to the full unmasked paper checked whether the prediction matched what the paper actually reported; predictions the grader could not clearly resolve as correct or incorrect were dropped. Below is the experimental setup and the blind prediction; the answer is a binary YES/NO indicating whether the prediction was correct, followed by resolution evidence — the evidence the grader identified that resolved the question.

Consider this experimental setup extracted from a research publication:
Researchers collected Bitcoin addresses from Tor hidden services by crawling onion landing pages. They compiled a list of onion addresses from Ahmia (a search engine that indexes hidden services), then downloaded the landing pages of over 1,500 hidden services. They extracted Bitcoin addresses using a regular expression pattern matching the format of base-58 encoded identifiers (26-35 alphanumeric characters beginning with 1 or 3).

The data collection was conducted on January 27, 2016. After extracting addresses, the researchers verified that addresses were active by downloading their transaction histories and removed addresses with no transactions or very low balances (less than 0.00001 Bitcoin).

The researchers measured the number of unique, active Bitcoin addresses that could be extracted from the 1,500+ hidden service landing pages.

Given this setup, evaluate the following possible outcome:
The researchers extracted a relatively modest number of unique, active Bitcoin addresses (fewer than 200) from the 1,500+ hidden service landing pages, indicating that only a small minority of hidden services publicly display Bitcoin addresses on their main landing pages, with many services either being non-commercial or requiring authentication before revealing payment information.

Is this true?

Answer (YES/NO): YES